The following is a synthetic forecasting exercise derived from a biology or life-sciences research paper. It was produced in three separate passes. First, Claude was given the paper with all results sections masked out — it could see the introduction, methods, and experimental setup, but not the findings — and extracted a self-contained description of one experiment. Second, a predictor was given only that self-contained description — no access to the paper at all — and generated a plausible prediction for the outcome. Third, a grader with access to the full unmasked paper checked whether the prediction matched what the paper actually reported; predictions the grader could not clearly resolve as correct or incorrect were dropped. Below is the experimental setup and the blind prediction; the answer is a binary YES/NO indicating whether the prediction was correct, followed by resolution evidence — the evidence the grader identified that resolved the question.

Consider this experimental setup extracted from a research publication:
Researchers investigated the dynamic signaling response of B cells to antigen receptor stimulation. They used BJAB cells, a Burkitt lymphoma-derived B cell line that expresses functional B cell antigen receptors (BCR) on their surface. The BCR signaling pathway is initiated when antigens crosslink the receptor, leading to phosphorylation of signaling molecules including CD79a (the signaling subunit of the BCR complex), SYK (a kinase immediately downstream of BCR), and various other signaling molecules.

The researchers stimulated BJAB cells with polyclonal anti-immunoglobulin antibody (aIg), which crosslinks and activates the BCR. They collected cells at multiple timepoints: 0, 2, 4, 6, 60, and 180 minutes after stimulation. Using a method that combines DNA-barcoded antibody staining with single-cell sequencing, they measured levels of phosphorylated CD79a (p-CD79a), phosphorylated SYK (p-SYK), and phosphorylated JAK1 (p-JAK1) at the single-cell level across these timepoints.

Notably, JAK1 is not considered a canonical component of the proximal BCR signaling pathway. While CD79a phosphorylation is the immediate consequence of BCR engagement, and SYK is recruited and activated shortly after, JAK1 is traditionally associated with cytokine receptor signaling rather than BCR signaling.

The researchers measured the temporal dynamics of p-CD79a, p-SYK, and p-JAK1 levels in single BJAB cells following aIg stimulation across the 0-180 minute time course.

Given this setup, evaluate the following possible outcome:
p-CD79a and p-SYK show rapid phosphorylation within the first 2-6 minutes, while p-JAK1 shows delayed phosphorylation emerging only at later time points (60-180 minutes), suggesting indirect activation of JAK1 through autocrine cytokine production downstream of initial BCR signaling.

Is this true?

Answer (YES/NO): NO